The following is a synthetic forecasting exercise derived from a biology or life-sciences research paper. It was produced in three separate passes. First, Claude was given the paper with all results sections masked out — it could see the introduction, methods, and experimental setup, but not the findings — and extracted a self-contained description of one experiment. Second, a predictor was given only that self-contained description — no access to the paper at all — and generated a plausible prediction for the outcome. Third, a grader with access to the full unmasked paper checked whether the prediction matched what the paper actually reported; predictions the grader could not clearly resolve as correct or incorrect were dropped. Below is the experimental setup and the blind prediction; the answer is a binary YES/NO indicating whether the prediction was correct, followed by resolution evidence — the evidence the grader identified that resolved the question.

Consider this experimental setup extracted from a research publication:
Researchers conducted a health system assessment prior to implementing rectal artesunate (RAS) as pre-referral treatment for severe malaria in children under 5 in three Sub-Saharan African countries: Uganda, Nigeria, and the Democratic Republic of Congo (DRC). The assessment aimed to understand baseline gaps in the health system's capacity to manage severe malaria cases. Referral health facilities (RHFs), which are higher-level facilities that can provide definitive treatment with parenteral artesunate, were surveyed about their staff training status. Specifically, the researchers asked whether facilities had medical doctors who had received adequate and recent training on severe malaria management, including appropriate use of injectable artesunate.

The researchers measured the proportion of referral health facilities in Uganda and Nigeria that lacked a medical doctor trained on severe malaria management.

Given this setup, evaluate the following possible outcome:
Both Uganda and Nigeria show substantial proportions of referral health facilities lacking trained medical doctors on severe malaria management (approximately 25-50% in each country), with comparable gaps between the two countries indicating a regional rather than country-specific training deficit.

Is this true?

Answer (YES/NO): NO